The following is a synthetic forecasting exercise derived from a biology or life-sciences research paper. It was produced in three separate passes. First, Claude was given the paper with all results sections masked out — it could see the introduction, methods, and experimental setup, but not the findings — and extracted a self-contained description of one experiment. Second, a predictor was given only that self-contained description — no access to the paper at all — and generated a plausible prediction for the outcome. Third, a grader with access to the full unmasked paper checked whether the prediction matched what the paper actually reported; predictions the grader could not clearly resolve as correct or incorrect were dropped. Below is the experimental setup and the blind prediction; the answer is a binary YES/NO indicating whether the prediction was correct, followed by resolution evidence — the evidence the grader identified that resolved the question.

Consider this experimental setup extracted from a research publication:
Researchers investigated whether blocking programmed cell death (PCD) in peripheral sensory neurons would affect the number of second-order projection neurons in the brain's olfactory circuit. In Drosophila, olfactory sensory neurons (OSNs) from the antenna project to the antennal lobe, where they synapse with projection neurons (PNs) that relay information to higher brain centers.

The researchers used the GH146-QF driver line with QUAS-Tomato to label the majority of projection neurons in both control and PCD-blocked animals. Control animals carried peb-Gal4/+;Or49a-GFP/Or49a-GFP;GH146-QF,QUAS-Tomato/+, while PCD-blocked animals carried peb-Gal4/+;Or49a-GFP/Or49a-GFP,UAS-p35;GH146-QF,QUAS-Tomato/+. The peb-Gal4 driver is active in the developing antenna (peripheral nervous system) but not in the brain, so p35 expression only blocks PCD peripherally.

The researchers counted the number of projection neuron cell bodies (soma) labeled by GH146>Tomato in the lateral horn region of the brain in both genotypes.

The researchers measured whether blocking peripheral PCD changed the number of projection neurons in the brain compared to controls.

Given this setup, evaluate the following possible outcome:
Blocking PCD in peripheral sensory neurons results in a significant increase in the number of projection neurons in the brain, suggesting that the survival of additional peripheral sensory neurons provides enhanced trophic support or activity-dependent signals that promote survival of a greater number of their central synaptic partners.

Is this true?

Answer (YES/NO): NO